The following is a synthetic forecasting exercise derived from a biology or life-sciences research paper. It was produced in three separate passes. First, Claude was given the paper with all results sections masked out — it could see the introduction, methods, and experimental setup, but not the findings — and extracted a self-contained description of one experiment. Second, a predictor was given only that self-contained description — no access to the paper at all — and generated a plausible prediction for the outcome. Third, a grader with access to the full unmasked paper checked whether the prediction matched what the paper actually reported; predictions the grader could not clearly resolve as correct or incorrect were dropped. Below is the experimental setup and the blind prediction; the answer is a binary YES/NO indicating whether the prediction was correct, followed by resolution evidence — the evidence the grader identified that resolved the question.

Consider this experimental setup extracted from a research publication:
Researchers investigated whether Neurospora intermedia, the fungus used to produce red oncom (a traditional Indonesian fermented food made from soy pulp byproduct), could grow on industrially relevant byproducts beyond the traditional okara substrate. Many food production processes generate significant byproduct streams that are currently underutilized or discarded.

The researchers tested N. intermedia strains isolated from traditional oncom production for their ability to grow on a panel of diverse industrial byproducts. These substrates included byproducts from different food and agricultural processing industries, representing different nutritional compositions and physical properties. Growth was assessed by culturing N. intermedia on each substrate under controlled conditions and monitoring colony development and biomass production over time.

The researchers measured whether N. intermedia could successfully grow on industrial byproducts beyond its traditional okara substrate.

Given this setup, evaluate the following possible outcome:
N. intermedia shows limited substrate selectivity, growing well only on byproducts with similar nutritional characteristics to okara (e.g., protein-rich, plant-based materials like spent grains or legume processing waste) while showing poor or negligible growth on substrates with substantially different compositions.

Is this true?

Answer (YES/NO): NO